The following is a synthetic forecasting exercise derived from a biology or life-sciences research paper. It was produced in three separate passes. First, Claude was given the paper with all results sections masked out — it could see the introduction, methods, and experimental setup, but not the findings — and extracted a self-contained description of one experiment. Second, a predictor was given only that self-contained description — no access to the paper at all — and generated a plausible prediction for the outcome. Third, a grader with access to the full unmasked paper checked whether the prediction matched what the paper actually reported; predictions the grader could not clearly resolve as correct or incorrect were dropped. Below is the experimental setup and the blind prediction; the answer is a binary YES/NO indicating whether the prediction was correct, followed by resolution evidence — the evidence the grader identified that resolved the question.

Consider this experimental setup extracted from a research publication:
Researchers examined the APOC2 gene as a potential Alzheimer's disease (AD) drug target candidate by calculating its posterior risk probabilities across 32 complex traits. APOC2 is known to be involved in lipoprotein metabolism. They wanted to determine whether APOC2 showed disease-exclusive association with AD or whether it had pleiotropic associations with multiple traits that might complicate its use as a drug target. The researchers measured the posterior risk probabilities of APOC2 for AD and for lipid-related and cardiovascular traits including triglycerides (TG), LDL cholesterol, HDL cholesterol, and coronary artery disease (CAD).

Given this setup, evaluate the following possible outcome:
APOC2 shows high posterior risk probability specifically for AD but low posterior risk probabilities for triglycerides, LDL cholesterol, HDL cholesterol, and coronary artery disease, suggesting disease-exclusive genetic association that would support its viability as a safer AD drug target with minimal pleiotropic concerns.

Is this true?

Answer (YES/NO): NO